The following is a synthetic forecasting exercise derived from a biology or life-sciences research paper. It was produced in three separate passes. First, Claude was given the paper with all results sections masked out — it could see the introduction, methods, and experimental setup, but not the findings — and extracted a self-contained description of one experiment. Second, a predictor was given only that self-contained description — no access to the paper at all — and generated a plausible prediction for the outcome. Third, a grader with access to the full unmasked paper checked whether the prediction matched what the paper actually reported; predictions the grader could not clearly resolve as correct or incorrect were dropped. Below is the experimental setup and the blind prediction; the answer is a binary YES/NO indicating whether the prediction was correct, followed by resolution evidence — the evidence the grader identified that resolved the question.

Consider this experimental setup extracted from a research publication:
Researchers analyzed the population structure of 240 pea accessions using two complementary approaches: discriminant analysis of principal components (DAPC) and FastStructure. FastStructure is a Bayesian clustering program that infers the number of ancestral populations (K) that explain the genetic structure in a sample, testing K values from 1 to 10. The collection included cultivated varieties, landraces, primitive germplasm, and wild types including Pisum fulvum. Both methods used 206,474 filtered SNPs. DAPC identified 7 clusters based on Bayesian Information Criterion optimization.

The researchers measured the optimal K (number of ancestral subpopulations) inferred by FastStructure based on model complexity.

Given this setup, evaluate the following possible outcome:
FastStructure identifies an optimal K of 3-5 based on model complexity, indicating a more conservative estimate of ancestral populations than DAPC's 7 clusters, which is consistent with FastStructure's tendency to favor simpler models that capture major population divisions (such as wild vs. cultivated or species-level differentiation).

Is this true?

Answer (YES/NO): YES